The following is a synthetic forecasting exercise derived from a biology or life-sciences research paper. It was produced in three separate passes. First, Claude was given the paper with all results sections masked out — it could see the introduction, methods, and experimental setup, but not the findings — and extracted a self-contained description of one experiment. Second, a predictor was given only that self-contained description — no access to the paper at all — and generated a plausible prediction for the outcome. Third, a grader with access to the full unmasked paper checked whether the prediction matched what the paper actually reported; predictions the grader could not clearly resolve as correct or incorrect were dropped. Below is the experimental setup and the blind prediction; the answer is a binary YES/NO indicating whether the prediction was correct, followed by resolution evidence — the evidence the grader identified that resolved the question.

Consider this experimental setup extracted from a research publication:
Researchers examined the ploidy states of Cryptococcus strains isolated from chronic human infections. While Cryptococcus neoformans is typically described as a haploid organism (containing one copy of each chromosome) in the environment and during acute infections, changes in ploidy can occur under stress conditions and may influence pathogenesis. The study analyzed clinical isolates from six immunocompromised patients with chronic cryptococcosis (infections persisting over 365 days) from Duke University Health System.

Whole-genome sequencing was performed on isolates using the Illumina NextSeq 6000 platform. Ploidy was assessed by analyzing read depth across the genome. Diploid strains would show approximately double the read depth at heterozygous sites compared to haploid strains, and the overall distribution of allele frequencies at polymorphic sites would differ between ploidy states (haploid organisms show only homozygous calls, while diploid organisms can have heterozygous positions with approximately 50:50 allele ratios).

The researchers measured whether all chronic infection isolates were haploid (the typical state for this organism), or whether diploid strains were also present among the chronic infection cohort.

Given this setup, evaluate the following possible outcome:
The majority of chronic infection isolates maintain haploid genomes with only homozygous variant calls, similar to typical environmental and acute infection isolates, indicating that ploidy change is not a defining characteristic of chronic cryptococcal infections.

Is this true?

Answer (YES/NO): NO